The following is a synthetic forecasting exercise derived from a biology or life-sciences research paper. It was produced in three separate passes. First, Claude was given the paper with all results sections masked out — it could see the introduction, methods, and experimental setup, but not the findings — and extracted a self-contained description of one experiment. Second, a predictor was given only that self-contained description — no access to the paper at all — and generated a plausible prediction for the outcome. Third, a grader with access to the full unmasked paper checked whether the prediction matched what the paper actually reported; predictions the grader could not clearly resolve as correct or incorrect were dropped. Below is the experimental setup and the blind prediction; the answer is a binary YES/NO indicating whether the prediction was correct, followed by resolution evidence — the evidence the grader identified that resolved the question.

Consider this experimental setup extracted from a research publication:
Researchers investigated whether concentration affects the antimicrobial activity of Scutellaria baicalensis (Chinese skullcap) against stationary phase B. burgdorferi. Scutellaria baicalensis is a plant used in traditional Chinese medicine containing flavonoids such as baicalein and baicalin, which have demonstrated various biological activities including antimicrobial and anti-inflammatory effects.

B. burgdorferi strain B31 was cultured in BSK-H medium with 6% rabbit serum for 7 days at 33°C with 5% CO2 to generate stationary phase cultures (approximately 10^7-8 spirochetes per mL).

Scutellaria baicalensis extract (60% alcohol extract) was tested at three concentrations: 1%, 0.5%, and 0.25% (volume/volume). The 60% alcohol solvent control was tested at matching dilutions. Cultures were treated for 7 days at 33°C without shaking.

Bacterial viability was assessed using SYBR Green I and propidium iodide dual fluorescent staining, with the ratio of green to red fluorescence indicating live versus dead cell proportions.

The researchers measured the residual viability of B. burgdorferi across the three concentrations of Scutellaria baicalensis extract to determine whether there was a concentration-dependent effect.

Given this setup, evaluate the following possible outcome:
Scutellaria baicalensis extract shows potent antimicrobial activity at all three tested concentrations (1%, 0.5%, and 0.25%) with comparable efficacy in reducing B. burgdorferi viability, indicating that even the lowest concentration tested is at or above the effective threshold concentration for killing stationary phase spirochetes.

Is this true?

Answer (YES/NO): NO